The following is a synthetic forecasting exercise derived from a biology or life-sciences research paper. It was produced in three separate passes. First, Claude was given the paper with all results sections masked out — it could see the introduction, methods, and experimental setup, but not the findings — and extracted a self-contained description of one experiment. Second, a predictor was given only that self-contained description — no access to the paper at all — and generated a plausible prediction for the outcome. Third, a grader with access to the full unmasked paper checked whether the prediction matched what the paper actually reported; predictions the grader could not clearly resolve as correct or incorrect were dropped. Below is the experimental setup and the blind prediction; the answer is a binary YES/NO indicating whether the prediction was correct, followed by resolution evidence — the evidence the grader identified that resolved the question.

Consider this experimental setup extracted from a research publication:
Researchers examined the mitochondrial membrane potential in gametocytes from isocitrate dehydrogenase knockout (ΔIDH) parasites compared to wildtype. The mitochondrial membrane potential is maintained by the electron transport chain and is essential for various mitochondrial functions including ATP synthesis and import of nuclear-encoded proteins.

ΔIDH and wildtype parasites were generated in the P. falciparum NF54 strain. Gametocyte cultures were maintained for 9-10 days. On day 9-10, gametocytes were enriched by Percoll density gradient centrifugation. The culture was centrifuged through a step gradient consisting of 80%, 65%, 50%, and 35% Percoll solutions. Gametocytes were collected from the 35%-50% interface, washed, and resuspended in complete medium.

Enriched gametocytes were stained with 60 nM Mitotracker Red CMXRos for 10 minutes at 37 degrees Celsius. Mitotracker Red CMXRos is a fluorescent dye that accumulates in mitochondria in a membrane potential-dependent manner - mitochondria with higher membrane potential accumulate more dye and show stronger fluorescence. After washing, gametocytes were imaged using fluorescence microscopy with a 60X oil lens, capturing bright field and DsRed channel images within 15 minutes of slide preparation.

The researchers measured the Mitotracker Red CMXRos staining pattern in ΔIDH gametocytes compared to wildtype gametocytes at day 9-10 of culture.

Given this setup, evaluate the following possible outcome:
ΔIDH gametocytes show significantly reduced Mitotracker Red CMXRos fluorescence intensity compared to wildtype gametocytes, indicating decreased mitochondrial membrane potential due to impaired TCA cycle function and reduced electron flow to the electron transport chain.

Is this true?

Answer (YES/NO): NO